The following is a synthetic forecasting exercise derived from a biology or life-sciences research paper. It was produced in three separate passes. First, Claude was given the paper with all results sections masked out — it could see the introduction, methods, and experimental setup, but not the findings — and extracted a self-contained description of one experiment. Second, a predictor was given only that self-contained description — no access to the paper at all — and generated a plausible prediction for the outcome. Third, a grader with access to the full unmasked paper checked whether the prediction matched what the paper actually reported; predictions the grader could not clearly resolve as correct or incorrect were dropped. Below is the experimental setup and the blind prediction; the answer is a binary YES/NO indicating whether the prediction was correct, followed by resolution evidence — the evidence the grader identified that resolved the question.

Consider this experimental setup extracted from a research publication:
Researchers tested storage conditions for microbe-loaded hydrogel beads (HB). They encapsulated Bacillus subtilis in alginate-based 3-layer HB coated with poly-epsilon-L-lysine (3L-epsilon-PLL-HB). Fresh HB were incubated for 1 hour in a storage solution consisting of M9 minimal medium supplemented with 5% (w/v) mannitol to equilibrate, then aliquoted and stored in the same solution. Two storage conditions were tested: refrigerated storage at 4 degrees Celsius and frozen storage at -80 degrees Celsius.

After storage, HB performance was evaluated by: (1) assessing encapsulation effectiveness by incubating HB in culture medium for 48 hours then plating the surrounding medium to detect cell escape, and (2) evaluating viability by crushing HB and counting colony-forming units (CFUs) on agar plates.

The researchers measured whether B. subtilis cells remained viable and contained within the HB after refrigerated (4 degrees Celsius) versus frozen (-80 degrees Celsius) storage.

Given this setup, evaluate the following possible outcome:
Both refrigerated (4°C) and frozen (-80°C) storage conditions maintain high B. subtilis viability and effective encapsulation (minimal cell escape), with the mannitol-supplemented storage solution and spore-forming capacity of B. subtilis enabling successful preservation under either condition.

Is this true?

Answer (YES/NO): NO